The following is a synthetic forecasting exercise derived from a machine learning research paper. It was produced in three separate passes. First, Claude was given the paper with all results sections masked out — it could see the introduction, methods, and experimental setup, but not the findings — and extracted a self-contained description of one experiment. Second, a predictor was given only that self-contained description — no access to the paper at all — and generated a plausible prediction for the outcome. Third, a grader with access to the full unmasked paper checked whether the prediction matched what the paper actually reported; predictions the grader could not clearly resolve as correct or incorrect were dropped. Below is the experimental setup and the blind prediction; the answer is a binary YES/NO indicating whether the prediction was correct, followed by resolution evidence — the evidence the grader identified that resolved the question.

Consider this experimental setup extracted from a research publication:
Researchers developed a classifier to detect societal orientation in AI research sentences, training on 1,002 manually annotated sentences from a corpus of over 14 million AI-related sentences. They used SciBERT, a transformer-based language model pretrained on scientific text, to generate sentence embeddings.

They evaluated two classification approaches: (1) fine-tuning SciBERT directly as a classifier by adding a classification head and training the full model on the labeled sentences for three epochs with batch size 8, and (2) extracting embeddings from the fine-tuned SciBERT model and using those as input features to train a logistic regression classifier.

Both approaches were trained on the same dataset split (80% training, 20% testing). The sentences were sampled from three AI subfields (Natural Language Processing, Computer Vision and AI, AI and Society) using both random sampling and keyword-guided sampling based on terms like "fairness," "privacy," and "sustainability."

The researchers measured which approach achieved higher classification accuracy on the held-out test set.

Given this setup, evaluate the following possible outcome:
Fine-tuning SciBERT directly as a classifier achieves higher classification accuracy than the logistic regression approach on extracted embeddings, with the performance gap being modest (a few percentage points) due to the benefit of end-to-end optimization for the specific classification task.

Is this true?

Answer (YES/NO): NO